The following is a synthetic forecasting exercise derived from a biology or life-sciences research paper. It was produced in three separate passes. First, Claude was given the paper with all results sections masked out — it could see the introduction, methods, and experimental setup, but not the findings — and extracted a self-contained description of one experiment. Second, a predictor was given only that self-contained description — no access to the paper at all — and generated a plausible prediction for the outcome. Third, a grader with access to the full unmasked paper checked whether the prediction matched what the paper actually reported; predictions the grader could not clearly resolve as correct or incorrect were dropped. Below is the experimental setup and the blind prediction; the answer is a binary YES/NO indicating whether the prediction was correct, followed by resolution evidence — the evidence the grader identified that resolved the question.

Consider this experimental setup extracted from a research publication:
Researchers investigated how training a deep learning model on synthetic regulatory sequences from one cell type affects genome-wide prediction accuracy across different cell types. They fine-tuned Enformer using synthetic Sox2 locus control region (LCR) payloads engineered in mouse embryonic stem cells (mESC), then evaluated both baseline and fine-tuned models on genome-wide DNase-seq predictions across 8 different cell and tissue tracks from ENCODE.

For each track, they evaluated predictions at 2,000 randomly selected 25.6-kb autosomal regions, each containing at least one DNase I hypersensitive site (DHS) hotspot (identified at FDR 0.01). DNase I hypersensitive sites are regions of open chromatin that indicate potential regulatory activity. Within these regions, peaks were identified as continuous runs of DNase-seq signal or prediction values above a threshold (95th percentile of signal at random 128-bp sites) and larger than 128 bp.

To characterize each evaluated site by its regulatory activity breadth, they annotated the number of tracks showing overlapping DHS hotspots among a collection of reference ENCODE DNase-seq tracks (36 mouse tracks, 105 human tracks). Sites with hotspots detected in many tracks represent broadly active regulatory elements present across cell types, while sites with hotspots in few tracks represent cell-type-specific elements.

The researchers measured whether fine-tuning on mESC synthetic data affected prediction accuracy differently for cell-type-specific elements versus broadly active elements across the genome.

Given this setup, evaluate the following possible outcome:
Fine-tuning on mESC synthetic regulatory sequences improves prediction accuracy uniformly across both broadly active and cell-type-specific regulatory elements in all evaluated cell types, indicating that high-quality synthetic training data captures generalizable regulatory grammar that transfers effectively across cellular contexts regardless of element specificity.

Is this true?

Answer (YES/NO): NO